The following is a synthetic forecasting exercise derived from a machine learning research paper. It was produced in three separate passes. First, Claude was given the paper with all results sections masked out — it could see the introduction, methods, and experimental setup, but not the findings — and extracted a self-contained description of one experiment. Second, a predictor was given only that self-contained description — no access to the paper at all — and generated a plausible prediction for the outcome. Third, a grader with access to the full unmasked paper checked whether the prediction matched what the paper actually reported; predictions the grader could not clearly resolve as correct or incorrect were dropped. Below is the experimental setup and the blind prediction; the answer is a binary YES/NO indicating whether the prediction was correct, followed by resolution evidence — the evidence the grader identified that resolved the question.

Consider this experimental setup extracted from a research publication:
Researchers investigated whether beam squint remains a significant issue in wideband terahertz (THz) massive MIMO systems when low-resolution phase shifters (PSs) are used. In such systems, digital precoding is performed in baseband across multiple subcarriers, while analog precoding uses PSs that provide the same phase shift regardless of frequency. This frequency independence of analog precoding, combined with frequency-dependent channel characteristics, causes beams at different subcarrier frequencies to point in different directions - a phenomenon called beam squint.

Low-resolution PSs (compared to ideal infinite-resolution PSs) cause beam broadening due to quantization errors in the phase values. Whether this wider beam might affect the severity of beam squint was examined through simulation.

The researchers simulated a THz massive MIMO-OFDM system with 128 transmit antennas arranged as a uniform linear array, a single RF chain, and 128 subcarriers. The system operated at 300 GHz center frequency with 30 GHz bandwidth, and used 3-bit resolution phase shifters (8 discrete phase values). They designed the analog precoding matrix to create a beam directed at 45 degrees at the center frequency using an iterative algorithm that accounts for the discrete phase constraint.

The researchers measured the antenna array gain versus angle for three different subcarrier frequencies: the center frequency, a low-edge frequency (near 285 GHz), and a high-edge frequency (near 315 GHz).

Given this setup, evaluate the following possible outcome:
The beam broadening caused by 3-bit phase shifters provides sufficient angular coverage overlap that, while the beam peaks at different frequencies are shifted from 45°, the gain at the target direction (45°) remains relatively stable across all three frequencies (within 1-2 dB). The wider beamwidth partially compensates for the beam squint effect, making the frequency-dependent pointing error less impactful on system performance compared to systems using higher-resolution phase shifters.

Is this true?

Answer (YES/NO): NO